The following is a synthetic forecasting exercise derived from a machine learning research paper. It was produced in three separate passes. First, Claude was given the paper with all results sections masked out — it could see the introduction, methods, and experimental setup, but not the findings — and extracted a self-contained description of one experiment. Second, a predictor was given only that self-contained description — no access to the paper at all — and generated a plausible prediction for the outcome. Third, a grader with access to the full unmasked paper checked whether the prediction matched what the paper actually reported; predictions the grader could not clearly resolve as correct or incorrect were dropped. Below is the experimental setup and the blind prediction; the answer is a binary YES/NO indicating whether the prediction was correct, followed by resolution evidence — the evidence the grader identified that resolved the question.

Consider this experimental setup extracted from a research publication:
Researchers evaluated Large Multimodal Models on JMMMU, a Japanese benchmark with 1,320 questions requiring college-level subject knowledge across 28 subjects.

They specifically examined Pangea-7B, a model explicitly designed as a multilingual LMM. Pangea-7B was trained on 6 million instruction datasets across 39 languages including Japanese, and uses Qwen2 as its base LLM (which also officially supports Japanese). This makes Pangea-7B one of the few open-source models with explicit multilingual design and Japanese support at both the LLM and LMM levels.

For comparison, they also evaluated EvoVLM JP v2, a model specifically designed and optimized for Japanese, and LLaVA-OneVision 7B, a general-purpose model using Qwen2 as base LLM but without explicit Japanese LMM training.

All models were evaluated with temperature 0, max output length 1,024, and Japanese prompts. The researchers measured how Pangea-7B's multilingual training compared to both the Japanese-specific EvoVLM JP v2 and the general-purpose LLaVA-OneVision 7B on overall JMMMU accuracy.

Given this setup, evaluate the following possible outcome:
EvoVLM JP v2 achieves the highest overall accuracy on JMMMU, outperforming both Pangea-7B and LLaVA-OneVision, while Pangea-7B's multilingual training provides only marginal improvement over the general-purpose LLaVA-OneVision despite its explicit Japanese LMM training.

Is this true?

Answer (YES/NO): NO